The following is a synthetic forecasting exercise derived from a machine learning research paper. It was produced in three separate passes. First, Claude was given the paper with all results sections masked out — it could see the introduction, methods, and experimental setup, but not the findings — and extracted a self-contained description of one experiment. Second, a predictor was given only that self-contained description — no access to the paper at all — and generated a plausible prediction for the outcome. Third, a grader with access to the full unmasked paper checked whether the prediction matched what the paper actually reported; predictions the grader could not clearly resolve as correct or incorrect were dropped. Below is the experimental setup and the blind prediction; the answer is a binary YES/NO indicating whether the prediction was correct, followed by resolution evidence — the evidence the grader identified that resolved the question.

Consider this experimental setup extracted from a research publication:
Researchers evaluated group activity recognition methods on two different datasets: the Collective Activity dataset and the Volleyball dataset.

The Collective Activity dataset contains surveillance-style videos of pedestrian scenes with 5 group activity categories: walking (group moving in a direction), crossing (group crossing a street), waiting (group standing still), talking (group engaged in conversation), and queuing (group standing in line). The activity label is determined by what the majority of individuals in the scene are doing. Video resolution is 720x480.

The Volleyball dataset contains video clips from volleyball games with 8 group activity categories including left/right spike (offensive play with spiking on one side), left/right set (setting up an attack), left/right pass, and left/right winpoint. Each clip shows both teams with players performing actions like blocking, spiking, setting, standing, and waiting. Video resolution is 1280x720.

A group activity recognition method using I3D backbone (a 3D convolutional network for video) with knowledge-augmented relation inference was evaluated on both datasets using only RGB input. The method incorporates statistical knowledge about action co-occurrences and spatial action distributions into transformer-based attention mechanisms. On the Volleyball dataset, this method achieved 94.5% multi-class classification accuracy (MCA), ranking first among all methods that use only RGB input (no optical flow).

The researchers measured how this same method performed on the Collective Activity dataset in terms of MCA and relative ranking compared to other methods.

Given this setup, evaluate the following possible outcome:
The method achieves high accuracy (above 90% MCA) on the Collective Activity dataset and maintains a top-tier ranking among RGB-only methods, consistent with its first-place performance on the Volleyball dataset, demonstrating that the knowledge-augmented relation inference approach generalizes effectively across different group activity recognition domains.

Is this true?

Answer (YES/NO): NO